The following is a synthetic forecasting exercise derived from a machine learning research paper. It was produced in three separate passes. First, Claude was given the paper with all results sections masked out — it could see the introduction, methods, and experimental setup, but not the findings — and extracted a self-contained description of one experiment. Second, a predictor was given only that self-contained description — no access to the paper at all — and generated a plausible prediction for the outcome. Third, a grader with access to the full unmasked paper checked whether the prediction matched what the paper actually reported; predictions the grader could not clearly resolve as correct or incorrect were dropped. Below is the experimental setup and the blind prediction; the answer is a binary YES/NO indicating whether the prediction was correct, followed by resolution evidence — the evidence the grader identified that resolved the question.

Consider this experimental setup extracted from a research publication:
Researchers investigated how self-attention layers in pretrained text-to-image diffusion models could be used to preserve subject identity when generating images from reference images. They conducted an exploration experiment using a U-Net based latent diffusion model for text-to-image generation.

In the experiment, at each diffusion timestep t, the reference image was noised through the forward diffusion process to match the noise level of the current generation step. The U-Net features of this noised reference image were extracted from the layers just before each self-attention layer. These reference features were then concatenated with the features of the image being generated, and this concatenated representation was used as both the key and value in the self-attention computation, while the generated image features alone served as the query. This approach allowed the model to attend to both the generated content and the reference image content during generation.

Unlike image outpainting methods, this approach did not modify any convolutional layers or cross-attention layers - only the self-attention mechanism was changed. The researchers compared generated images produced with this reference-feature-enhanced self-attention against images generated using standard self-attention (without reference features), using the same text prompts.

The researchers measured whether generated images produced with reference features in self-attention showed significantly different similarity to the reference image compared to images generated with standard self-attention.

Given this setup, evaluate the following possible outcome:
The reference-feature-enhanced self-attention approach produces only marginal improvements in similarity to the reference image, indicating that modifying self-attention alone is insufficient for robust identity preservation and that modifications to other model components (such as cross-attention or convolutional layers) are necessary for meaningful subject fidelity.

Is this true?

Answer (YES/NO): NO